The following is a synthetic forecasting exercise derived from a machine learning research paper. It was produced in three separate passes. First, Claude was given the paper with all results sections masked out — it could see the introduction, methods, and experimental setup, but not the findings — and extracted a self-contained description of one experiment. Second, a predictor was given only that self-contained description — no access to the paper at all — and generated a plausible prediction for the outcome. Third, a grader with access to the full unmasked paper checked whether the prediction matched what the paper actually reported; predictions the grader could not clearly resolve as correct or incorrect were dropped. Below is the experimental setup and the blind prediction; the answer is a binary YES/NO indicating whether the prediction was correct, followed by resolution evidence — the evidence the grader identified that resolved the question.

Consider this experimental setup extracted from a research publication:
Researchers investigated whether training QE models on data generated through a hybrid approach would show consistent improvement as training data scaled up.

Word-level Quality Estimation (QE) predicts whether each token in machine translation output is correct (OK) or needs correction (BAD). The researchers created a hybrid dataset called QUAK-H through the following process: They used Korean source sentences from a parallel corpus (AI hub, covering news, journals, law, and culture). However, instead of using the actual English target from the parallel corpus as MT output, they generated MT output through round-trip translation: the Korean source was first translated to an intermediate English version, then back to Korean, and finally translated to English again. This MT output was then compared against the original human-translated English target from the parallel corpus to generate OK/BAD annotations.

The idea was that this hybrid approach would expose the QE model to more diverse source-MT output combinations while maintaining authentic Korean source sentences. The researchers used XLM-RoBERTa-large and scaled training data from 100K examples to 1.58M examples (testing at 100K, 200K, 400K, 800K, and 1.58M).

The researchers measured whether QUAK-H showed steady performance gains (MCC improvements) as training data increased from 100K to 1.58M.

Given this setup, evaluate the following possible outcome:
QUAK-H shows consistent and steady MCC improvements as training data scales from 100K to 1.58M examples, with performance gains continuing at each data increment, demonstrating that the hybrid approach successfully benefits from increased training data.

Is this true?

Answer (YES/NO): NO